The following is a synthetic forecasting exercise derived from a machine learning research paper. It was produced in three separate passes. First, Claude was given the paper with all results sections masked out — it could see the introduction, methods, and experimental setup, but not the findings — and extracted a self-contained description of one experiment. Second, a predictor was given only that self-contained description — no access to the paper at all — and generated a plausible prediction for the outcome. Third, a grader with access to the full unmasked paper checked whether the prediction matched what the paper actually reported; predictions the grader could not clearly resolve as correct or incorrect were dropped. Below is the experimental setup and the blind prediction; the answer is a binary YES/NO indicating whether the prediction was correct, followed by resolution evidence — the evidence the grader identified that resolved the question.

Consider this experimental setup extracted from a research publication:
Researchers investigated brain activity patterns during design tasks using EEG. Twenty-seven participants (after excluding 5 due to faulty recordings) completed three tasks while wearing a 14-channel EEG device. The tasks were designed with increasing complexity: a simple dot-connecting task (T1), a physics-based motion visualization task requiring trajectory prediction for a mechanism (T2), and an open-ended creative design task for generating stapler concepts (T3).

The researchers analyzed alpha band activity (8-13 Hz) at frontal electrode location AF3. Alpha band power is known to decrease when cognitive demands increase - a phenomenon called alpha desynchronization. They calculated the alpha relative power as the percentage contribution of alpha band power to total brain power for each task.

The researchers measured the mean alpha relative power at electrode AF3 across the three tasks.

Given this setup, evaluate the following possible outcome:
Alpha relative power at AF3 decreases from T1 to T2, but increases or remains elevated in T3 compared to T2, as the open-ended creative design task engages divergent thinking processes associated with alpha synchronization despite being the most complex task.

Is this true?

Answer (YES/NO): YES